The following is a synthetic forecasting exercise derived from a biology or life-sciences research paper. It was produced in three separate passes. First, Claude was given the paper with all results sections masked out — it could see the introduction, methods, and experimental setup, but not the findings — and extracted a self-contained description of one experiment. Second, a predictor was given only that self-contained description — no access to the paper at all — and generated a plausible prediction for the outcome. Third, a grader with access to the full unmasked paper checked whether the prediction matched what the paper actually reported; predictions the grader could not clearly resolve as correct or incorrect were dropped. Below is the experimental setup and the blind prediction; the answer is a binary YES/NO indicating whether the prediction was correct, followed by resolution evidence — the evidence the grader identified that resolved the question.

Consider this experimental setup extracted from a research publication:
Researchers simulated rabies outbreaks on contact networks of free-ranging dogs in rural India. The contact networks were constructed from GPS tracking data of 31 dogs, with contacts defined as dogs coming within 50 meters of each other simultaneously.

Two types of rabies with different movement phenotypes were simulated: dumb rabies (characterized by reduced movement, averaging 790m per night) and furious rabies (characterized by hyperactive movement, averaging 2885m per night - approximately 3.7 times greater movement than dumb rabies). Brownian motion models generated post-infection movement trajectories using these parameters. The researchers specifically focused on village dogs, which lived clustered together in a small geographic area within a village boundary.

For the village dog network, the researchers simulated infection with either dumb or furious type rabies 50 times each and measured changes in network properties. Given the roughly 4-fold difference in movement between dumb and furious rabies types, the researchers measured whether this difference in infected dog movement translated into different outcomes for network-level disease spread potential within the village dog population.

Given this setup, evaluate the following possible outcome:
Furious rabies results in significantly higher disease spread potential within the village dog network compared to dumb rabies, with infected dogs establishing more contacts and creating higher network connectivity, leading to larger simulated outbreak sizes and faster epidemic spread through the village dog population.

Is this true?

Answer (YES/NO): NO